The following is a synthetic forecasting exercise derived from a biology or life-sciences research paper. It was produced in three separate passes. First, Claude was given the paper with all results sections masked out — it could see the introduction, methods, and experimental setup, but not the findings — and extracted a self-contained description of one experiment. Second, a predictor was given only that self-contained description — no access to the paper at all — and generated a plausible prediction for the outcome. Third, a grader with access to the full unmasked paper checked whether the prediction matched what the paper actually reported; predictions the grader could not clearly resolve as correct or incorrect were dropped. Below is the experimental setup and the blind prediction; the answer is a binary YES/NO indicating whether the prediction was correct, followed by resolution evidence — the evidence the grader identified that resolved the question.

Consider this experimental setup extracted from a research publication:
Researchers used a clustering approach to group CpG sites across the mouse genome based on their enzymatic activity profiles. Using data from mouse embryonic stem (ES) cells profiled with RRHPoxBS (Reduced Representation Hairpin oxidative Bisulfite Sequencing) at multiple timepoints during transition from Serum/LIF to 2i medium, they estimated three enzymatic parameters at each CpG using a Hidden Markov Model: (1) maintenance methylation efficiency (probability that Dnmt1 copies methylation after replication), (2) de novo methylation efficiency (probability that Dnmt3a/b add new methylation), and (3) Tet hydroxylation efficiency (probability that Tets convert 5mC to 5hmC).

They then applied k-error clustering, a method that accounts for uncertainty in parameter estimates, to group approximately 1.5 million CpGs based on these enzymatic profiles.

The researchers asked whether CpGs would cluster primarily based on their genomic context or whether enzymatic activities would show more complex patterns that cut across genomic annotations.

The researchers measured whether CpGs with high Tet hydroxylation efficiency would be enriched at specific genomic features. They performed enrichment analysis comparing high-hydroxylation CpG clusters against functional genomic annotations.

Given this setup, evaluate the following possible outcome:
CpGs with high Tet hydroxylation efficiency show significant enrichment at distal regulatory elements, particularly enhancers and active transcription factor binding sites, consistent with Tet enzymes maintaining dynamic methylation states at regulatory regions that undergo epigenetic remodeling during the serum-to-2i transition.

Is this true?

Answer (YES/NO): NO